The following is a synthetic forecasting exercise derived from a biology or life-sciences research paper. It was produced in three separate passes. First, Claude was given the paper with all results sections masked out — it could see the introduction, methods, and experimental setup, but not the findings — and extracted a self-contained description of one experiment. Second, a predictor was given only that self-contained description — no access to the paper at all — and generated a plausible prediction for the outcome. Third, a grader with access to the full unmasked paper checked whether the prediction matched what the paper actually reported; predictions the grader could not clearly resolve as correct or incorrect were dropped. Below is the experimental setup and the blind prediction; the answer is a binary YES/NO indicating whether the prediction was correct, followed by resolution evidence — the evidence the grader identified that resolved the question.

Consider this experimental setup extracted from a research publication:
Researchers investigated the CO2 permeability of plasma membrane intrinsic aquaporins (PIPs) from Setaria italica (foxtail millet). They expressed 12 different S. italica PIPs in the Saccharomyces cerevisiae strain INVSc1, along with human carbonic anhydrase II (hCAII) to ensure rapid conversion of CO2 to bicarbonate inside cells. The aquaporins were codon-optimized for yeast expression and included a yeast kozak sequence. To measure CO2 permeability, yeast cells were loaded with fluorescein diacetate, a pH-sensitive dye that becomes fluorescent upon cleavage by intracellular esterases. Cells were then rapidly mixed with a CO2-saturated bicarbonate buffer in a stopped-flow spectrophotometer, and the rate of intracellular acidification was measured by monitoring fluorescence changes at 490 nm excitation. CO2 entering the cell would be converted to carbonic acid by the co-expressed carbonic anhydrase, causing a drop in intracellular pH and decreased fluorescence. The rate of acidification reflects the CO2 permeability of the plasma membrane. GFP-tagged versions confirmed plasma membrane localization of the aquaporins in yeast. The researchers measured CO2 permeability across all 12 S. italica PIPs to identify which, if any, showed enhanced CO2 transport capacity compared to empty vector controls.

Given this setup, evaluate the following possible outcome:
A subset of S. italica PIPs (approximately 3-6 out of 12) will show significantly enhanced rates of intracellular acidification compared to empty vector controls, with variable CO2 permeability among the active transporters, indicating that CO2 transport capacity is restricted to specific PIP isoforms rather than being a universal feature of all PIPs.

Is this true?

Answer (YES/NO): NO